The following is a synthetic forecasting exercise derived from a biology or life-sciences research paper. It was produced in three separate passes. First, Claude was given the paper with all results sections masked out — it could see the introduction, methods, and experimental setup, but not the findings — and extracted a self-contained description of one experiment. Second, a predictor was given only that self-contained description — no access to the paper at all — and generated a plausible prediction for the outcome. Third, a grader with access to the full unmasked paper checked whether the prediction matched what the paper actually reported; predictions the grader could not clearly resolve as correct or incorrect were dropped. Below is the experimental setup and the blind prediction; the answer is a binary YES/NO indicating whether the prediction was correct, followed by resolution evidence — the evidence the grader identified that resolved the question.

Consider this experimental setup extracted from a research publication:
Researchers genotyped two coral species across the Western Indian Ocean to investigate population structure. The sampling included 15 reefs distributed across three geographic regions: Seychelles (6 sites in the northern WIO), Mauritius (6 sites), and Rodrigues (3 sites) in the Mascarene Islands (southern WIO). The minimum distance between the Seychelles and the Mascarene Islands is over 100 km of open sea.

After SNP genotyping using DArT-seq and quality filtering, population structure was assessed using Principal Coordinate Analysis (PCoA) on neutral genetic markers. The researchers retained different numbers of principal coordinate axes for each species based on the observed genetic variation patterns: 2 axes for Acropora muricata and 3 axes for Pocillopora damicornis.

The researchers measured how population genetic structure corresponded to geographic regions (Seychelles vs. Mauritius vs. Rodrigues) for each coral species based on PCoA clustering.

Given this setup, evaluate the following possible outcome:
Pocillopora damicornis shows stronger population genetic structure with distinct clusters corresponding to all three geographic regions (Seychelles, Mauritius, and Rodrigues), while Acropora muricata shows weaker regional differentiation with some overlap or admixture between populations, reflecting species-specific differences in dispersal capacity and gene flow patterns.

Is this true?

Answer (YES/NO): NO